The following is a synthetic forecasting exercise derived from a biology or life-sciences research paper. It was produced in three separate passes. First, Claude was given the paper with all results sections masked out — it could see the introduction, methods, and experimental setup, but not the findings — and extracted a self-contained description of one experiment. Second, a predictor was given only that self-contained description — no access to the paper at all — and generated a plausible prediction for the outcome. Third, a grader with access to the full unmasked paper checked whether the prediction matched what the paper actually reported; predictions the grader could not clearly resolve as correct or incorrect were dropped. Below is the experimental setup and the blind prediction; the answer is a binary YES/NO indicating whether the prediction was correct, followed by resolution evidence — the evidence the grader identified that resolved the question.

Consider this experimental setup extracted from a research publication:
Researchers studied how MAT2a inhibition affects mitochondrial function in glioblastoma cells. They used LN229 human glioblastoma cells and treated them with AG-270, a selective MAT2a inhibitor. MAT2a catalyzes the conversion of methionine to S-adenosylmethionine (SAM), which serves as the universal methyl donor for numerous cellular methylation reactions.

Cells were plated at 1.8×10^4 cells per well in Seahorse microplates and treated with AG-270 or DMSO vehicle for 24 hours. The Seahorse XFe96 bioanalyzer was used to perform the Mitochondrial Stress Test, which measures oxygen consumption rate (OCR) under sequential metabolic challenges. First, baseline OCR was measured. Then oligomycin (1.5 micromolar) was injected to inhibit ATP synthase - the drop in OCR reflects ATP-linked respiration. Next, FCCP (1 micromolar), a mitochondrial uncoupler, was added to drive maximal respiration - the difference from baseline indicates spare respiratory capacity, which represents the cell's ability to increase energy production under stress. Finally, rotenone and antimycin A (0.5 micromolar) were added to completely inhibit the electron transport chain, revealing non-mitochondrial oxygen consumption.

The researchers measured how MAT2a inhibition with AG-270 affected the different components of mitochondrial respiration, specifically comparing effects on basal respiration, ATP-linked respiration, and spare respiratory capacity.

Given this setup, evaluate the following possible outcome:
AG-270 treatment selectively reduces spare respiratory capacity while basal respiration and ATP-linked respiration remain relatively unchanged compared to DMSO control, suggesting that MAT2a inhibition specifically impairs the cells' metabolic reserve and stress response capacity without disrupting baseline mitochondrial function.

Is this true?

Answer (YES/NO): NO